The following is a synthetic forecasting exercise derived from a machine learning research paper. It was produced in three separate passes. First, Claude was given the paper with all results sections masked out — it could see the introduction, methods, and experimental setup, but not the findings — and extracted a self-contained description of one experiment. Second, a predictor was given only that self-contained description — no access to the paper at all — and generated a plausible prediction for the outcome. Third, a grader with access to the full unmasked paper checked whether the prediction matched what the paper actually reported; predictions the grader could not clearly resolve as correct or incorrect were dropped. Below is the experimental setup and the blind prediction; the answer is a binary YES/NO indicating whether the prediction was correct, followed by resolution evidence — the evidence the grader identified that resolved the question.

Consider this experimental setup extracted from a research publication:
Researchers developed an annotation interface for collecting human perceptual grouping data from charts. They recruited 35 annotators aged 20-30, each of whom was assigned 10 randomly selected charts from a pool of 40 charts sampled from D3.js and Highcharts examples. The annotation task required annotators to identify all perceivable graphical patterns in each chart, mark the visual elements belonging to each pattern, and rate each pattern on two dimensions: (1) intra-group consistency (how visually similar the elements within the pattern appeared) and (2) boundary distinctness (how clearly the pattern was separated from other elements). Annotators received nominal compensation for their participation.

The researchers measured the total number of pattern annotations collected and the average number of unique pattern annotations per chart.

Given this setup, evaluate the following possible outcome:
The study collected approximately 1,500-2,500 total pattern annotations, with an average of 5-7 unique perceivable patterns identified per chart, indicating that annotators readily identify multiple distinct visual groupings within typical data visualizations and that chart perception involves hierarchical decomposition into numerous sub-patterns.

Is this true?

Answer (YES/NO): NO